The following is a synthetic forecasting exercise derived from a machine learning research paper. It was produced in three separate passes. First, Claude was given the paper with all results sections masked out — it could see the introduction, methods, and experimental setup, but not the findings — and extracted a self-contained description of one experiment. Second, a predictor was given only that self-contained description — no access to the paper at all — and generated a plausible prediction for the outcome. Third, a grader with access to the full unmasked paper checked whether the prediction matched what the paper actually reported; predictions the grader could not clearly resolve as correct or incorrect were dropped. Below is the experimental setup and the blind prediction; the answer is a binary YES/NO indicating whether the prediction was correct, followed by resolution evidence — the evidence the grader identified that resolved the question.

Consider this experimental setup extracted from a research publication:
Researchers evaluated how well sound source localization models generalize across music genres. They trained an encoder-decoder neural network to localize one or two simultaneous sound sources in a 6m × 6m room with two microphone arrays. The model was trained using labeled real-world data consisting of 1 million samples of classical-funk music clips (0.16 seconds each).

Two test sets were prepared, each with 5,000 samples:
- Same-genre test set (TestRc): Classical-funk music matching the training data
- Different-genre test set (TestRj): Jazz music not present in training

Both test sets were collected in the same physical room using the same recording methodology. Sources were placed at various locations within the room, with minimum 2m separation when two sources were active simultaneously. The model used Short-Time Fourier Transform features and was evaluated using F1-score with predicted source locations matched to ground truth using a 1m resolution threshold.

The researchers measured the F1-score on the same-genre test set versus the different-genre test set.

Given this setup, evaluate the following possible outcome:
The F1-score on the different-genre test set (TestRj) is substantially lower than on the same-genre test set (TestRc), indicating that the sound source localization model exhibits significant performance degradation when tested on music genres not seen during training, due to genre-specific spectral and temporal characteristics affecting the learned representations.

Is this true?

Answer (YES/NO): NO